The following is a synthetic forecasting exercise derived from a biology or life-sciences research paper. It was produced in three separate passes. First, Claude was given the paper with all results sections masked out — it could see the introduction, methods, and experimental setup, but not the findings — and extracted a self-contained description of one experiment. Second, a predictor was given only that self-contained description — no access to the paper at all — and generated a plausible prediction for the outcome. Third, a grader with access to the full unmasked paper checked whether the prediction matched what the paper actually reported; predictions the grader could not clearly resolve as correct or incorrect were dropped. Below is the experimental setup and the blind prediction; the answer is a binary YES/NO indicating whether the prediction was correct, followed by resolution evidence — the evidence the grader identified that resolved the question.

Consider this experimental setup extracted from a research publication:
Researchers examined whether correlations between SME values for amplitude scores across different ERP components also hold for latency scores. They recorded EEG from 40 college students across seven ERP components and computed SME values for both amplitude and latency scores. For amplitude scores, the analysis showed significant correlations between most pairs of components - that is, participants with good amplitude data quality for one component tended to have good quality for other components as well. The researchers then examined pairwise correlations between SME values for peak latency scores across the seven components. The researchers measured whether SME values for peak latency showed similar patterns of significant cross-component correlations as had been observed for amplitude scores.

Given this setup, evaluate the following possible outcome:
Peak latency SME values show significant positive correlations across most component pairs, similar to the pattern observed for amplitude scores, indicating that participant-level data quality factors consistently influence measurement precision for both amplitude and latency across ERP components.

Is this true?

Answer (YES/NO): NO